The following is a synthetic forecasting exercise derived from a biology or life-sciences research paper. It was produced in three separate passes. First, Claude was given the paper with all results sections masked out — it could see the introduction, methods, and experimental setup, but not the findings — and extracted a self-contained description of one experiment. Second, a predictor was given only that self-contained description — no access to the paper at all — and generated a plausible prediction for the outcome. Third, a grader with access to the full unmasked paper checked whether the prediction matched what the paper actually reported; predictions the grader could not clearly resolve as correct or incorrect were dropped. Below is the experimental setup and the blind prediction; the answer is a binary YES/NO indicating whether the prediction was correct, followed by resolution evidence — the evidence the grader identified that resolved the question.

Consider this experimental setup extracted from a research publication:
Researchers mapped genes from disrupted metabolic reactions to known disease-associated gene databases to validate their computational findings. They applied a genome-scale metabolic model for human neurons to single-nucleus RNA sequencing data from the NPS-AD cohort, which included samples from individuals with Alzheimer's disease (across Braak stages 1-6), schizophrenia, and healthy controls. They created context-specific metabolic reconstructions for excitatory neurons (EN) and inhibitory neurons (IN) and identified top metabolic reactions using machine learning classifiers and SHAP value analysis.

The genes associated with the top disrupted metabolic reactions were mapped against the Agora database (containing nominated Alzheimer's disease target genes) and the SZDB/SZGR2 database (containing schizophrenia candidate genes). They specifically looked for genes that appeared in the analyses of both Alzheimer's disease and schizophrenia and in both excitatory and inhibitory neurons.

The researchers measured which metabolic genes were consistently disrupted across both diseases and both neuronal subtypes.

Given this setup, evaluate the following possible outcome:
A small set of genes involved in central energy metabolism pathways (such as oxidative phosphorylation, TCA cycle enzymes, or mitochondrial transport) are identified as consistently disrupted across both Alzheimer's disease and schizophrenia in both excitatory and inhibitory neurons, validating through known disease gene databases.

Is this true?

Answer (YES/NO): YES